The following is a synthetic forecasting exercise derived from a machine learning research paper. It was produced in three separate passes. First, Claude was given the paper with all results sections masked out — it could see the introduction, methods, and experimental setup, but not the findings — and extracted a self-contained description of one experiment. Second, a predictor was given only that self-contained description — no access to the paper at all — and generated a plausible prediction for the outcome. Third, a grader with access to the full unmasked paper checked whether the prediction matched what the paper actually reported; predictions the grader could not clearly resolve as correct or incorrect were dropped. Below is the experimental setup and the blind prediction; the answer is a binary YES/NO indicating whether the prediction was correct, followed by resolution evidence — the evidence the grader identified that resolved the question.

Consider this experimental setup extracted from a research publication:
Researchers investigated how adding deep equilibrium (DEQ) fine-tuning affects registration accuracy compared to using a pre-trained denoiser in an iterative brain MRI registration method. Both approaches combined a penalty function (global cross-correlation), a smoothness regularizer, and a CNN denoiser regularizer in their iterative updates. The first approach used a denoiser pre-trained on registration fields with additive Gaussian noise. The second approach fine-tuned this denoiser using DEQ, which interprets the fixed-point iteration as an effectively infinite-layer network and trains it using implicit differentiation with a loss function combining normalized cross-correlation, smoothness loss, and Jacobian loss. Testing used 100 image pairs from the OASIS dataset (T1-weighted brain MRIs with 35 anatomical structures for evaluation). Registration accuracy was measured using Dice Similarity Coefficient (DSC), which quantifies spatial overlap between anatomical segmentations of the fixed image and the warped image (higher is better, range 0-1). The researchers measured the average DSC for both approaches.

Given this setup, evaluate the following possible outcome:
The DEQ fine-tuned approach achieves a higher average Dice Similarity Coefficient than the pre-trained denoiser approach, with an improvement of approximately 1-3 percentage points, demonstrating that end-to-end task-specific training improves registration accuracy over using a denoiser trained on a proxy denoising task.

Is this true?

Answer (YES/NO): NO